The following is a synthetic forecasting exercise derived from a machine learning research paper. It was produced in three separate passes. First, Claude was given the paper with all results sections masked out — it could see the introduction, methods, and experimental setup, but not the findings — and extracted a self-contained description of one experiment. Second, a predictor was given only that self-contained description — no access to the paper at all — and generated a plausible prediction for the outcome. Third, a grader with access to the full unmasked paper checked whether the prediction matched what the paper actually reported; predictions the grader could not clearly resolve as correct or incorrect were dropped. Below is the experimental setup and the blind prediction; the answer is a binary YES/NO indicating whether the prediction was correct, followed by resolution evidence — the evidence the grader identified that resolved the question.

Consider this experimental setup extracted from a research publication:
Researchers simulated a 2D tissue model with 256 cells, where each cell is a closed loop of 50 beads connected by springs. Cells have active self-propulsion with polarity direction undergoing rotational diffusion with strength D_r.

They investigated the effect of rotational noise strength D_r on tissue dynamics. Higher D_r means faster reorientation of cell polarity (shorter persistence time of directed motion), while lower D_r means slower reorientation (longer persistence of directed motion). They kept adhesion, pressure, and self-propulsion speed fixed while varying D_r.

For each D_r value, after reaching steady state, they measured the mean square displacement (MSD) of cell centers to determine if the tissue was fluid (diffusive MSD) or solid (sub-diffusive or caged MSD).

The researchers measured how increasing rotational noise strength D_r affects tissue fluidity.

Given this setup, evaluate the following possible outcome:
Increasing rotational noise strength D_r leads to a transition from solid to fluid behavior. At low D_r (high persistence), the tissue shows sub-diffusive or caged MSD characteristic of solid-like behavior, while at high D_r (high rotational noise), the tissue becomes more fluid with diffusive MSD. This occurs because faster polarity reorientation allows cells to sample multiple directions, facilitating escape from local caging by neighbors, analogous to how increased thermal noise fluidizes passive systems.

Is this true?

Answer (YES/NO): NO